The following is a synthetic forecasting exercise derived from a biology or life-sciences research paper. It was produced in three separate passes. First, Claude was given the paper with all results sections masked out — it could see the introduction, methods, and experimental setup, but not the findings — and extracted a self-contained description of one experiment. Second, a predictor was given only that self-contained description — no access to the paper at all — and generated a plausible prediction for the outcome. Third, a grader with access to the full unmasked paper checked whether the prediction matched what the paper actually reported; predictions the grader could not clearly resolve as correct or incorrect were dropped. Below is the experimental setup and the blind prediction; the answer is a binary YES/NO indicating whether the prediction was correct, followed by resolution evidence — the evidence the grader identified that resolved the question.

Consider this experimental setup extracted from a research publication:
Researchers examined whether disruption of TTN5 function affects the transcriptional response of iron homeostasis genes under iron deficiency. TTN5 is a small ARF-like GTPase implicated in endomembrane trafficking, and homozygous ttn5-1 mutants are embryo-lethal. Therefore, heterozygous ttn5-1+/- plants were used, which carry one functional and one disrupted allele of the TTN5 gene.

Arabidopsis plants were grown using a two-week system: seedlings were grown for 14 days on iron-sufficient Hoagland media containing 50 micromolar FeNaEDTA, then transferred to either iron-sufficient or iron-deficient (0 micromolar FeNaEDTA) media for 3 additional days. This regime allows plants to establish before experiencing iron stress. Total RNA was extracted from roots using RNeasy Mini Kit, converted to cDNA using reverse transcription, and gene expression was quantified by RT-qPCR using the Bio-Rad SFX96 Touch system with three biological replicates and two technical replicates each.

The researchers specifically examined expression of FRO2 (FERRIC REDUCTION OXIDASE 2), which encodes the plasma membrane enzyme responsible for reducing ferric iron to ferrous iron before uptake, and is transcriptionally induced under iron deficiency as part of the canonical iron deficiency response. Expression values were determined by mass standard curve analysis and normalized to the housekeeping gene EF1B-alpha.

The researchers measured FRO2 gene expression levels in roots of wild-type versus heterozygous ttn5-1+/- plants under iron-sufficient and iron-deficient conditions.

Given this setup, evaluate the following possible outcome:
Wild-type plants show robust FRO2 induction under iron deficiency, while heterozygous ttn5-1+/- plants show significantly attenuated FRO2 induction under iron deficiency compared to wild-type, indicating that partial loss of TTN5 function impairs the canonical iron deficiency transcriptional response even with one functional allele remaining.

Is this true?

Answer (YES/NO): NO